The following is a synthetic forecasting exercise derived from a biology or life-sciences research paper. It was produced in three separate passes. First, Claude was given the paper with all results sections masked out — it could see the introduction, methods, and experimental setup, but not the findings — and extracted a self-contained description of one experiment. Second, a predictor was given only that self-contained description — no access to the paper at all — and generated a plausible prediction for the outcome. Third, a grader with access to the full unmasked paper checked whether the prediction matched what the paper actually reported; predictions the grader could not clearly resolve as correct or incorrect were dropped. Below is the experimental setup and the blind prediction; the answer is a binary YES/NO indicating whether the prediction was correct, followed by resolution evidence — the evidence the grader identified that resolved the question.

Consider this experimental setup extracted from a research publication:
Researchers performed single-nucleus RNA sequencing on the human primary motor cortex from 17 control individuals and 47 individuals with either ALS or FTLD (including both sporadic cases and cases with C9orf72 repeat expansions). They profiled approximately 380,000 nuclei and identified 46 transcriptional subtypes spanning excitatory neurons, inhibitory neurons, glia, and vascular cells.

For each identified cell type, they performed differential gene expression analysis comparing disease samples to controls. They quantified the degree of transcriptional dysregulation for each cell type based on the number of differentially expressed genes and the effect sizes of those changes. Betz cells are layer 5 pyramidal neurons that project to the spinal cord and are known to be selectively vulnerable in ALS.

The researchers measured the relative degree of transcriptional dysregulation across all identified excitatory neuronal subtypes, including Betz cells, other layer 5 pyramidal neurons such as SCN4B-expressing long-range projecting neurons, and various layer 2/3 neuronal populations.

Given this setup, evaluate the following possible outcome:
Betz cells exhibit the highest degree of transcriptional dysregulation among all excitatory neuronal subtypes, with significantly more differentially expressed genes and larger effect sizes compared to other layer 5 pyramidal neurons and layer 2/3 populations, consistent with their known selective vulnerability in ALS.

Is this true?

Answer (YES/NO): NO